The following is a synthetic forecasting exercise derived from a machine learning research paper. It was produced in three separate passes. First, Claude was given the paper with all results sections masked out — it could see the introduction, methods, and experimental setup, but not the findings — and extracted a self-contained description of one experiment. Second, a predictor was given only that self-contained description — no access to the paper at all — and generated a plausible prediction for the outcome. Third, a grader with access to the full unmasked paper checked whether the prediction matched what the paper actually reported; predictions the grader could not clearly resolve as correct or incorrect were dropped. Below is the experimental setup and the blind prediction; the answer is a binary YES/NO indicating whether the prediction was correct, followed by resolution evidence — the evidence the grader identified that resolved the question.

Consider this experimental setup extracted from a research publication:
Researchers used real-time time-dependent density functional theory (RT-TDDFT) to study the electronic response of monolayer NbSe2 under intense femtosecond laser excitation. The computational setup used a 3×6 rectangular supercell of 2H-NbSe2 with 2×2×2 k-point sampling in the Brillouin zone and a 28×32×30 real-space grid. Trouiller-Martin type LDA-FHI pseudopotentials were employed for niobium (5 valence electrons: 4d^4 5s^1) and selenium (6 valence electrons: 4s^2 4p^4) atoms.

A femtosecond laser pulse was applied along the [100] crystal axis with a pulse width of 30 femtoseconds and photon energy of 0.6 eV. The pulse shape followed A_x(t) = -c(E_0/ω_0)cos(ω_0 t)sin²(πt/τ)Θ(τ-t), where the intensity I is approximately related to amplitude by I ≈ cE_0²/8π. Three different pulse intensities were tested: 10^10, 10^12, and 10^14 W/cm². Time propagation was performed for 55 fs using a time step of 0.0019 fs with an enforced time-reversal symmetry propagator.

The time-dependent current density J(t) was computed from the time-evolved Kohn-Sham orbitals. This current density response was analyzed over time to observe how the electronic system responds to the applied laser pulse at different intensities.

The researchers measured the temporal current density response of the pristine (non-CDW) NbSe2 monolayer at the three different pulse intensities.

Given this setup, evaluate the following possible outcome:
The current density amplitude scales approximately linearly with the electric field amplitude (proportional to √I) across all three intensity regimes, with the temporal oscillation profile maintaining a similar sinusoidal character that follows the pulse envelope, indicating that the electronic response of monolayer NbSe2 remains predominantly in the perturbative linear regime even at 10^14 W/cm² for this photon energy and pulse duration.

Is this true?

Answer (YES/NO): NO